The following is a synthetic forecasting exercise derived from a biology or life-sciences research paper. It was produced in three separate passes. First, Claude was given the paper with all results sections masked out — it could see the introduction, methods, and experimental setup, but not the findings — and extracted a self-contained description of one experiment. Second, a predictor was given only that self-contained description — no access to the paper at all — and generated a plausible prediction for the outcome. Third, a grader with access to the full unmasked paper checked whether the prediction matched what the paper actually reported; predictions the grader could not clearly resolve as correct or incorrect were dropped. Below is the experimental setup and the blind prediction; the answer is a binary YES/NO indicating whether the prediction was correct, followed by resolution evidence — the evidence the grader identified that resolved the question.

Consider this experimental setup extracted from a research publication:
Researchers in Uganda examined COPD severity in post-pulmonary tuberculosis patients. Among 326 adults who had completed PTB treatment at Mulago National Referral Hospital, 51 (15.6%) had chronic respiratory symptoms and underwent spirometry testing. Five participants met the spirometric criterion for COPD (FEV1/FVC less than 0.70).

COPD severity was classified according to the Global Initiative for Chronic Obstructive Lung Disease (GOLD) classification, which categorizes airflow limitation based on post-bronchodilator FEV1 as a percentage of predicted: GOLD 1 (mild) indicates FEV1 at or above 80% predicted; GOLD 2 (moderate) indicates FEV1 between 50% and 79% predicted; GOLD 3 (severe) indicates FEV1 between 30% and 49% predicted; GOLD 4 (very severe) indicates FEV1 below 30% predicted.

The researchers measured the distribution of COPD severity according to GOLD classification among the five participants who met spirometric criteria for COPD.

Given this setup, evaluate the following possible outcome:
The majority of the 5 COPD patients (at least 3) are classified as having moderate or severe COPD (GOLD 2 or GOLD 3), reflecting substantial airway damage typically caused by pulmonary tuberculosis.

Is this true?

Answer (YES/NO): NO